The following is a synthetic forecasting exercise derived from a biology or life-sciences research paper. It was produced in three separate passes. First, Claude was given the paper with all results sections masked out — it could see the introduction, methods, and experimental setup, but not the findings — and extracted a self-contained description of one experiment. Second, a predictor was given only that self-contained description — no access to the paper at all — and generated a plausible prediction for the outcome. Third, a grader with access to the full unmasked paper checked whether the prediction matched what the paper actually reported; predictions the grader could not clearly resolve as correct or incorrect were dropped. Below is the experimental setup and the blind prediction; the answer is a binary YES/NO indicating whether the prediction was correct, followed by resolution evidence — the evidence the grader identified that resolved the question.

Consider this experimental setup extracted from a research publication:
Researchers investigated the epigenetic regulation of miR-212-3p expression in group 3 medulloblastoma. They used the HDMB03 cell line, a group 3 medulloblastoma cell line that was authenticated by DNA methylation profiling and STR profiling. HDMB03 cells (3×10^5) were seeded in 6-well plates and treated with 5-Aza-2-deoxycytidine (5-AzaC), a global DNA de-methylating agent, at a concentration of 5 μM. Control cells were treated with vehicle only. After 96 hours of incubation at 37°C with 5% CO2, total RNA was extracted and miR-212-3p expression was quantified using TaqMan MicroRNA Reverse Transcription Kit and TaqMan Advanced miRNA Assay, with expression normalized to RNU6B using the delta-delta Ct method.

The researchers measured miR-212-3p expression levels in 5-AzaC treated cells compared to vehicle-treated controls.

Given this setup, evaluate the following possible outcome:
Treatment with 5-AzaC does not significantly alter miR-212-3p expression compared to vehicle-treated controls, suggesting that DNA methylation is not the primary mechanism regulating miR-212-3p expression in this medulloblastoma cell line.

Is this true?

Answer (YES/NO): YES